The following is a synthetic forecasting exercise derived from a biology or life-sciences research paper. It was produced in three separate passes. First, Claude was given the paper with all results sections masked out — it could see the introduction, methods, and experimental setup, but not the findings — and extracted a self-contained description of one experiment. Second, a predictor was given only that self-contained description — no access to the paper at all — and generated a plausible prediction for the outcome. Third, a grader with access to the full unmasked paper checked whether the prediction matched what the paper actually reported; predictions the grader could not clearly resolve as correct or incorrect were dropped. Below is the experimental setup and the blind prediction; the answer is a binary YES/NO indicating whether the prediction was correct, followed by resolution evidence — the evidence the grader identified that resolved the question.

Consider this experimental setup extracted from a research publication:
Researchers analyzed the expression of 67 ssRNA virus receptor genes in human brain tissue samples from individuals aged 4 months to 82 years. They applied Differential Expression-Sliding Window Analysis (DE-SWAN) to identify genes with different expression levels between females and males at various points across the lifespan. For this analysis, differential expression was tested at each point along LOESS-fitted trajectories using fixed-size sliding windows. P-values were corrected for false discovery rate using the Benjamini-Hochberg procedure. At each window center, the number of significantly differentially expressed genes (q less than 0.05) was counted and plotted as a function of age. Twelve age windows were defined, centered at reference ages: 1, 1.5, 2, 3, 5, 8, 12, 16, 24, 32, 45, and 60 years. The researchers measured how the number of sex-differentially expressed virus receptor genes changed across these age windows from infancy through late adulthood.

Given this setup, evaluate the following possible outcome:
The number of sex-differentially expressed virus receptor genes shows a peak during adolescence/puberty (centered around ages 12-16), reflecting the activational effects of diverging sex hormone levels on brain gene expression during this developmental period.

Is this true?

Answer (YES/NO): NO